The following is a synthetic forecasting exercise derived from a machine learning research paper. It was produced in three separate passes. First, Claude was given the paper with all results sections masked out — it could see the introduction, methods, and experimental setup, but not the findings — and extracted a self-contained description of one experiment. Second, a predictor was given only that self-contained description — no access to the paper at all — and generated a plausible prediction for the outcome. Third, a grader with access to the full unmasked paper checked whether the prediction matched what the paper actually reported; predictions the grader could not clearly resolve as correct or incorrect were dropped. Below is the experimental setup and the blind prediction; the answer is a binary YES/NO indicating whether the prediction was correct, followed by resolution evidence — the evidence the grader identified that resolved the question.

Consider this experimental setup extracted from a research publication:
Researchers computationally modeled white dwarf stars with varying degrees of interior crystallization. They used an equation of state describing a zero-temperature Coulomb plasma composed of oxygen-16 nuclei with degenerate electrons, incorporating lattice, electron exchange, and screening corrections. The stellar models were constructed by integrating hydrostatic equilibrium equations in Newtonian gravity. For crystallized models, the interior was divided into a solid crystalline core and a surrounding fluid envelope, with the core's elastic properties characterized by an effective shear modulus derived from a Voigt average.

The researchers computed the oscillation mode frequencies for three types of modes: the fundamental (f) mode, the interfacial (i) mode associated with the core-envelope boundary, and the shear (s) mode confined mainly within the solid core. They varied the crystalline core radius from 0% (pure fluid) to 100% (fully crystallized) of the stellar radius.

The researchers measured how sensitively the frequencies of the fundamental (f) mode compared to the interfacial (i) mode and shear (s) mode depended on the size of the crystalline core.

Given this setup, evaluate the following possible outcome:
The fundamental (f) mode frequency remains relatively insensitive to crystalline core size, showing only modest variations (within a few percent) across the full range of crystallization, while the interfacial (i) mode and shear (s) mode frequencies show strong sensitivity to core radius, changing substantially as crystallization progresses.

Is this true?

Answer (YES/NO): YES